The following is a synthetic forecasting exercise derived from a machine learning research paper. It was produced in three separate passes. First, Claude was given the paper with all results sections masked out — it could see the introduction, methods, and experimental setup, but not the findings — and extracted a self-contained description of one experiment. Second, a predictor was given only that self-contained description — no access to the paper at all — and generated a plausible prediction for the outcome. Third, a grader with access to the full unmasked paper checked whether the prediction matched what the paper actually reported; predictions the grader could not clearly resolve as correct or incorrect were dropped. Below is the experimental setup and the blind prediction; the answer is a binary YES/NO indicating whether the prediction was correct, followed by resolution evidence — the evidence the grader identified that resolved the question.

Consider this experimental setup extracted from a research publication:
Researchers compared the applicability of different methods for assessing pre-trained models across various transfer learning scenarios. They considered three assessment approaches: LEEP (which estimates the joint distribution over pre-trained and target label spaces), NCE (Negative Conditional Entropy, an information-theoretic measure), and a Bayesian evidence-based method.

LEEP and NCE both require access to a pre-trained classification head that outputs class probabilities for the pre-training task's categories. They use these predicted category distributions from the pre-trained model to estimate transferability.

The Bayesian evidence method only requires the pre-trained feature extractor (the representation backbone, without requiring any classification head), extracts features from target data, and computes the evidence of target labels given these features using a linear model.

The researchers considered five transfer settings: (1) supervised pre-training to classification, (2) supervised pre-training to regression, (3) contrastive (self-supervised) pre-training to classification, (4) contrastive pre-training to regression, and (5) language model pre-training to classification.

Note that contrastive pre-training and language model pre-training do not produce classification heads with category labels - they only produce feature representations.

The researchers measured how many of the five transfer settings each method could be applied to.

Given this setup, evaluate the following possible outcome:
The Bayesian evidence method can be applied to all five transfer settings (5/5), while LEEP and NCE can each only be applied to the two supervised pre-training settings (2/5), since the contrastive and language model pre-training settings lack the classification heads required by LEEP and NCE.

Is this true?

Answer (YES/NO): NO